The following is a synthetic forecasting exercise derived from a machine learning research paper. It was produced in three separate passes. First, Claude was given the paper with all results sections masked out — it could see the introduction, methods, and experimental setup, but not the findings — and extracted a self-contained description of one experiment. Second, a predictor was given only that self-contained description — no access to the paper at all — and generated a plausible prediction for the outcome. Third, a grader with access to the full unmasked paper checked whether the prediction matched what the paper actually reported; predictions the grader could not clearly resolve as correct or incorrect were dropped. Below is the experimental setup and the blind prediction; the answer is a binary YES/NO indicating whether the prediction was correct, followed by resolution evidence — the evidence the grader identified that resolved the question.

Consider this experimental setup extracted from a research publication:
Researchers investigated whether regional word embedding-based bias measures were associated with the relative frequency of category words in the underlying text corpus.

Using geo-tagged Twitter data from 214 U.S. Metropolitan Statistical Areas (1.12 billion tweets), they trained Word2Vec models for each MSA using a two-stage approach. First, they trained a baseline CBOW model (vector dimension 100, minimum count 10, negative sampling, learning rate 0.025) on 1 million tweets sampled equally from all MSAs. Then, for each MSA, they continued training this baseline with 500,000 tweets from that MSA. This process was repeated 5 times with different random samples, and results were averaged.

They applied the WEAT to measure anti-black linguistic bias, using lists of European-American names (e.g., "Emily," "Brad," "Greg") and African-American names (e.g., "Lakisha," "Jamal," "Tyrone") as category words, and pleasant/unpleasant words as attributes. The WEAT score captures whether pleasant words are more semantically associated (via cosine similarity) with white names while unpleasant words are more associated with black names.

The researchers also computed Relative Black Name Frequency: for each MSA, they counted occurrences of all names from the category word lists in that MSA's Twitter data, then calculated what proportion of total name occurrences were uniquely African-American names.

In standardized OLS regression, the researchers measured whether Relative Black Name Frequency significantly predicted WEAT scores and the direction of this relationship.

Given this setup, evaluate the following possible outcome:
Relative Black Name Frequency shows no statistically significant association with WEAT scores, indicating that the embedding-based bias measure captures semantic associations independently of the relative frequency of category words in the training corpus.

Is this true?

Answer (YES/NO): NO